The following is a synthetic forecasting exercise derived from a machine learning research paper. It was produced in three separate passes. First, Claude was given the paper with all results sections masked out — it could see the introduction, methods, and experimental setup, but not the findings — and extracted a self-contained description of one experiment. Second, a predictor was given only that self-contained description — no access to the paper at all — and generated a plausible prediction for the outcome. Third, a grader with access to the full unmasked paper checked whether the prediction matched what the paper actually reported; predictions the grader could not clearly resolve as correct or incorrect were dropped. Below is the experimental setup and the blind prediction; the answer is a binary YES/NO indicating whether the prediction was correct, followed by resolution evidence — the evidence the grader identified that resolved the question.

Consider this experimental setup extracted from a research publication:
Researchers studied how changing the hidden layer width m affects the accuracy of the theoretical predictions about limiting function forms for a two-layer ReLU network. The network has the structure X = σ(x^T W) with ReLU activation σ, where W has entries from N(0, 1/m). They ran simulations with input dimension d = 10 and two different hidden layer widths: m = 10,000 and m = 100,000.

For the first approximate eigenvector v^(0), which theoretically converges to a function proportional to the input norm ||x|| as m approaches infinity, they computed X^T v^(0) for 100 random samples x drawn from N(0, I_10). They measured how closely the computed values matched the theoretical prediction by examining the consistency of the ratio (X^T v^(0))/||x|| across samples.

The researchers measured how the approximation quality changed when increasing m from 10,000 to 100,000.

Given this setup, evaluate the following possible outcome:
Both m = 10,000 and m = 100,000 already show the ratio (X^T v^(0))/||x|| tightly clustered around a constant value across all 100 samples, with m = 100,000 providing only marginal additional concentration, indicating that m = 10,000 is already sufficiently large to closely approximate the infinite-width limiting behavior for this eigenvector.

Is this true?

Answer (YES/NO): NO